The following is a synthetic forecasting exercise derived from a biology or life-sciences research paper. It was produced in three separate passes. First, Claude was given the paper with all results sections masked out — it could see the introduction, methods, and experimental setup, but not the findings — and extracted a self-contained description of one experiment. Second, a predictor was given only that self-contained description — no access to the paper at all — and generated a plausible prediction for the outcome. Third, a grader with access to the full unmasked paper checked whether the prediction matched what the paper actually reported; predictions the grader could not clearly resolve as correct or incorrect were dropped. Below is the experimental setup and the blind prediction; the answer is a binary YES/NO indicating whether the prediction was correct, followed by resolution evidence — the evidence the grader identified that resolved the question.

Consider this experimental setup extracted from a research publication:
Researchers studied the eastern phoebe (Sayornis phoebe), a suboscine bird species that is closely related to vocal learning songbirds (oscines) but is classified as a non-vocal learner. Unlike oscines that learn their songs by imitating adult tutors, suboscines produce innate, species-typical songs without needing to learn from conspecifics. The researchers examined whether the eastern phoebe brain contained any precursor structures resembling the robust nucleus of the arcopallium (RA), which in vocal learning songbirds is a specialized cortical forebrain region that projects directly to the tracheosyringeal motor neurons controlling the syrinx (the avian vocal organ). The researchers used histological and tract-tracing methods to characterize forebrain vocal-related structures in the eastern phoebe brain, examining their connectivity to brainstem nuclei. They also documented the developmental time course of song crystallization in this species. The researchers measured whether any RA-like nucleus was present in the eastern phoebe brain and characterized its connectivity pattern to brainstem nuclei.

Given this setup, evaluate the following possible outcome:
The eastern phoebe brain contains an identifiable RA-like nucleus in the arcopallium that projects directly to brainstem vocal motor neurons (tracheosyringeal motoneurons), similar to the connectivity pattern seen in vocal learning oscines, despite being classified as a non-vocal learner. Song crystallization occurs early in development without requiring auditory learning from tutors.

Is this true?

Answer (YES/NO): NO